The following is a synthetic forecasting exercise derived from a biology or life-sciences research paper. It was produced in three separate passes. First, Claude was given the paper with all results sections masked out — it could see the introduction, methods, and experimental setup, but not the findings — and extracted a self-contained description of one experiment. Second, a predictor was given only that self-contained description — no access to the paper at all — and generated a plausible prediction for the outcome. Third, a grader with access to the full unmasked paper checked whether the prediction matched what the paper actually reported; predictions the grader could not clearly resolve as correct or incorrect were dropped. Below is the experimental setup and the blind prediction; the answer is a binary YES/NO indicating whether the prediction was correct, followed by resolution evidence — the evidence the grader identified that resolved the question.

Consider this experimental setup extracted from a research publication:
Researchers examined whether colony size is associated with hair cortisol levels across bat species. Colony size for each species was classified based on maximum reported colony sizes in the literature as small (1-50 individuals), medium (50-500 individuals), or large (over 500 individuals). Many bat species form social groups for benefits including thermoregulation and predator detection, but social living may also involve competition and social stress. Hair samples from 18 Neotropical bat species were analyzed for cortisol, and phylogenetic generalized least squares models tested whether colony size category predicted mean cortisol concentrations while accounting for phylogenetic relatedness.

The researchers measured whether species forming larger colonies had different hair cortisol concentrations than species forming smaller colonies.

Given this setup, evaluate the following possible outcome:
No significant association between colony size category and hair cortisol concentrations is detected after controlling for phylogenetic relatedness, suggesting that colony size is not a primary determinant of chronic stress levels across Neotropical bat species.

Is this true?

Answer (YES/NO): YES